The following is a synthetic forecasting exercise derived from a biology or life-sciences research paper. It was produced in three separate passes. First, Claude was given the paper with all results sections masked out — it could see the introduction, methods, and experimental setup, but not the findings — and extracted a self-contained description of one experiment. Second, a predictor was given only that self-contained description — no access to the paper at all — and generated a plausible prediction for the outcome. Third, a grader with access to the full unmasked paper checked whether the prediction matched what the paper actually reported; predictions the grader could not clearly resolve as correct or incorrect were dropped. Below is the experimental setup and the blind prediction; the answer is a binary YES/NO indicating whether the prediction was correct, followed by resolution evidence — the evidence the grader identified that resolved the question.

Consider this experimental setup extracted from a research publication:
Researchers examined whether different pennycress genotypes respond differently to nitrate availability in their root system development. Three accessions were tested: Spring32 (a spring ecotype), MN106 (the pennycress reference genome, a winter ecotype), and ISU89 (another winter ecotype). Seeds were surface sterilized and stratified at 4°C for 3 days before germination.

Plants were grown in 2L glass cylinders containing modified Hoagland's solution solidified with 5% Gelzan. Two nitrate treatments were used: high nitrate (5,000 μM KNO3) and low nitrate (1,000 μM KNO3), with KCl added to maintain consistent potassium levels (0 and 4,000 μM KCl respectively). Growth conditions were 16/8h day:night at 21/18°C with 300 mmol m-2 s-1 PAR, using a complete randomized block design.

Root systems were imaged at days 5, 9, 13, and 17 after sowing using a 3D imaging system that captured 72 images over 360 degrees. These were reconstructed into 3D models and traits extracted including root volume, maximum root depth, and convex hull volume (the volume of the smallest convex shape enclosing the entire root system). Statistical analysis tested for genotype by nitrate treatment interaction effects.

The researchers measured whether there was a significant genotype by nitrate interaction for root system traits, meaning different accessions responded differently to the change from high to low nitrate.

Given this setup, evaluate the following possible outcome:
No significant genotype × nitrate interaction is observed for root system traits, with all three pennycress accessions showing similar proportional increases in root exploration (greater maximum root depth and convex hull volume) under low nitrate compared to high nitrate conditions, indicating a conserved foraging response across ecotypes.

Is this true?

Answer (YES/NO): NO